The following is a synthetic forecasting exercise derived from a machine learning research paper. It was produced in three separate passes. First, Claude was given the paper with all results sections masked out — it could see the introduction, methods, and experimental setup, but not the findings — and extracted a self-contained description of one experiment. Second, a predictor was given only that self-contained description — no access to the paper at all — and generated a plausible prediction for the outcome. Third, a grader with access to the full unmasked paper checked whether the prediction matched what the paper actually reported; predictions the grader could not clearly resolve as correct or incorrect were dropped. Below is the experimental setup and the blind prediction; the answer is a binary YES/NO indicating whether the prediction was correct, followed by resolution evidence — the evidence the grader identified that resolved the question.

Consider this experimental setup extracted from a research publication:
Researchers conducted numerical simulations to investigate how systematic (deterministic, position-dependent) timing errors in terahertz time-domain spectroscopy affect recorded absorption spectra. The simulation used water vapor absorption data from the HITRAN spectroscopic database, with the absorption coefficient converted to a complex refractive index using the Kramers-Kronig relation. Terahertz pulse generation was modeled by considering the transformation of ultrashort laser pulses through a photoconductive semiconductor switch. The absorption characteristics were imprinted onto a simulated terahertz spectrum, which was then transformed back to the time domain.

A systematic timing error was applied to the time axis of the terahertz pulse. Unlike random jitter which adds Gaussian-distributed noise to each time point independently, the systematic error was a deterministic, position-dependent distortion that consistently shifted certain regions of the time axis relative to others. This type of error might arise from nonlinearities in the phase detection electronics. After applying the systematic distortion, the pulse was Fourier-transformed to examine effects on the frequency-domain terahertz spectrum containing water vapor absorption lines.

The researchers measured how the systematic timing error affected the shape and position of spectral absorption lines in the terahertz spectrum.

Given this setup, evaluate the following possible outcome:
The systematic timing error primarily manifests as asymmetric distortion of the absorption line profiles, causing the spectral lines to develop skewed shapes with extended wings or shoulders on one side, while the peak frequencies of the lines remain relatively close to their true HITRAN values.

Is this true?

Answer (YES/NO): NO